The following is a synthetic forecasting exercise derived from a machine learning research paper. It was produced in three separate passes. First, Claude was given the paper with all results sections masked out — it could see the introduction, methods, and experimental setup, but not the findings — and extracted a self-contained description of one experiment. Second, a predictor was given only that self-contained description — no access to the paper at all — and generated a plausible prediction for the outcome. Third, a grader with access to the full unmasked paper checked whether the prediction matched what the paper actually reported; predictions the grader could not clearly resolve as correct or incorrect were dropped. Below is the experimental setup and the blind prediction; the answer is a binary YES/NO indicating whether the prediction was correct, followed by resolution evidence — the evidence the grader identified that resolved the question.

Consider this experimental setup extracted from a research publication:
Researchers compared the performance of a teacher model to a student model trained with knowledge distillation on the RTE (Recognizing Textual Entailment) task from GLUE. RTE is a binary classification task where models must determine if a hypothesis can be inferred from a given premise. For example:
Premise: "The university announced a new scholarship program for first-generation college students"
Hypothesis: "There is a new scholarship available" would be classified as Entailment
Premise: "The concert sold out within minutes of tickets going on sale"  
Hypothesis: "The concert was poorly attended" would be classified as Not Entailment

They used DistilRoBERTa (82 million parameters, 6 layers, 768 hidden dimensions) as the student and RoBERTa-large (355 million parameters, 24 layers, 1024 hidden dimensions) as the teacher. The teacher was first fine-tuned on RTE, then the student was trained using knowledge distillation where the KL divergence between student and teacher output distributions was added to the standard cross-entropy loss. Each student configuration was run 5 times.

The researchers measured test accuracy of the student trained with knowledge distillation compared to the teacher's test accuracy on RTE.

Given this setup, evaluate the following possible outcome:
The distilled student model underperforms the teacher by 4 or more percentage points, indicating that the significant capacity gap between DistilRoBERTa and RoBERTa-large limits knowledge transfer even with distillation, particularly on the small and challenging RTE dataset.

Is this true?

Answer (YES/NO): YES